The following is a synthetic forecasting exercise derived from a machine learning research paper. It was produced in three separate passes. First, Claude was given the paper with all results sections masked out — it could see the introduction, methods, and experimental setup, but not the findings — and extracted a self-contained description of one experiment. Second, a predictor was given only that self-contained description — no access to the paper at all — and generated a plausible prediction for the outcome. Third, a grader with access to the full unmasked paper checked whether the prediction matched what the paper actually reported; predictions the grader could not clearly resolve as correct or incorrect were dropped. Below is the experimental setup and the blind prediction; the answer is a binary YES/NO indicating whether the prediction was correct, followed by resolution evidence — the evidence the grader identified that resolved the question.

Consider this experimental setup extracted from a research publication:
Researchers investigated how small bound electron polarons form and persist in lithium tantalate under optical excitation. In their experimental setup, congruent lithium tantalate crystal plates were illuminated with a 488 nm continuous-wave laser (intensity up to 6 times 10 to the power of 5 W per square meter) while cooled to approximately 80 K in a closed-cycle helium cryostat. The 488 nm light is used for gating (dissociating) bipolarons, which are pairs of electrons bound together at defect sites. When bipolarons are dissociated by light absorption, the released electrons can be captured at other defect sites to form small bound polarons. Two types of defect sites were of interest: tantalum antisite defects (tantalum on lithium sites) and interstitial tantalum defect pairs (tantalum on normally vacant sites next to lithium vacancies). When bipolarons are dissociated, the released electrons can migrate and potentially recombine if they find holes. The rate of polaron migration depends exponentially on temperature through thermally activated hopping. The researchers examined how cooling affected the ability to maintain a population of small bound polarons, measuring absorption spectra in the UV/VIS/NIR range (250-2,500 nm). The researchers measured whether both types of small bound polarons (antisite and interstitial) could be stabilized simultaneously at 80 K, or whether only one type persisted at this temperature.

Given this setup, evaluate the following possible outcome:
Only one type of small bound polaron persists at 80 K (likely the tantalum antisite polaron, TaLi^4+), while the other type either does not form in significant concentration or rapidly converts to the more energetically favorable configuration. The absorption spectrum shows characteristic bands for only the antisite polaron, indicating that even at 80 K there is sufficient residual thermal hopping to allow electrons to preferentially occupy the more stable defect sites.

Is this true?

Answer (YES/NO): NO